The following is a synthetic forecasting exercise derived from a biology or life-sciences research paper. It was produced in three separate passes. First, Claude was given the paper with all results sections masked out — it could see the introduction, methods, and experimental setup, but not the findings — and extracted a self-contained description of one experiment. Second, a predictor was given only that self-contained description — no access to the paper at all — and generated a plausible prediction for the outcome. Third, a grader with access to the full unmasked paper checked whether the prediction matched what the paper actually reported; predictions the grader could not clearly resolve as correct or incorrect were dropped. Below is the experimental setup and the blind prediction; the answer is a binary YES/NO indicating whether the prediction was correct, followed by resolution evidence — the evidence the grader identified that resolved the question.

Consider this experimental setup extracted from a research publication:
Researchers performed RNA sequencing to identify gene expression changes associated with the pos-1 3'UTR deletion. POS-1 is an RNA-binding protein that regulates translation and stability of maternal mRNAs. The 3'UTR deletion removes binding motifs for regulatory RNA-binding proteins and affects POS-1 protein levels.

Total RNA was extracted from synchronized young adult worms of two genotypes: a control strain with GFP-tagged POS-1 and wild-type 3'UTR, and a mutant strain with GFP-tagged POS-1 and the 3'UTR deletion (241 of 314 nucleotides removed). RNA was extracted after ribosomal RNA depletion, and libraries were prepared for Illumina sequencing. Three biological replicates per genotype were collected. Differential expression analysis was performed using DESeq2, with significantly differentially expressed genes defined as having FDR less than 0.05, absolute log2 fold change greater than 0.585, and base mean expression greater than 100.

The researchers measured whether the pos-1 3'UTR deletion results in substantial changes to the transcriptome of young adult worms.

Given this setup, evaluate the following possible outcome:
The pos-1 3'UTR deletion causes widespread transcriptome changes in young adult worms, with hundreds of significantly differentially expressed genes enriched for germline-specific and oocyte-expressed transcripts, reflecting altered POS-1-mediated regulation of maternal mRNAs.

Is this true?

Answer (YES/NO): YES